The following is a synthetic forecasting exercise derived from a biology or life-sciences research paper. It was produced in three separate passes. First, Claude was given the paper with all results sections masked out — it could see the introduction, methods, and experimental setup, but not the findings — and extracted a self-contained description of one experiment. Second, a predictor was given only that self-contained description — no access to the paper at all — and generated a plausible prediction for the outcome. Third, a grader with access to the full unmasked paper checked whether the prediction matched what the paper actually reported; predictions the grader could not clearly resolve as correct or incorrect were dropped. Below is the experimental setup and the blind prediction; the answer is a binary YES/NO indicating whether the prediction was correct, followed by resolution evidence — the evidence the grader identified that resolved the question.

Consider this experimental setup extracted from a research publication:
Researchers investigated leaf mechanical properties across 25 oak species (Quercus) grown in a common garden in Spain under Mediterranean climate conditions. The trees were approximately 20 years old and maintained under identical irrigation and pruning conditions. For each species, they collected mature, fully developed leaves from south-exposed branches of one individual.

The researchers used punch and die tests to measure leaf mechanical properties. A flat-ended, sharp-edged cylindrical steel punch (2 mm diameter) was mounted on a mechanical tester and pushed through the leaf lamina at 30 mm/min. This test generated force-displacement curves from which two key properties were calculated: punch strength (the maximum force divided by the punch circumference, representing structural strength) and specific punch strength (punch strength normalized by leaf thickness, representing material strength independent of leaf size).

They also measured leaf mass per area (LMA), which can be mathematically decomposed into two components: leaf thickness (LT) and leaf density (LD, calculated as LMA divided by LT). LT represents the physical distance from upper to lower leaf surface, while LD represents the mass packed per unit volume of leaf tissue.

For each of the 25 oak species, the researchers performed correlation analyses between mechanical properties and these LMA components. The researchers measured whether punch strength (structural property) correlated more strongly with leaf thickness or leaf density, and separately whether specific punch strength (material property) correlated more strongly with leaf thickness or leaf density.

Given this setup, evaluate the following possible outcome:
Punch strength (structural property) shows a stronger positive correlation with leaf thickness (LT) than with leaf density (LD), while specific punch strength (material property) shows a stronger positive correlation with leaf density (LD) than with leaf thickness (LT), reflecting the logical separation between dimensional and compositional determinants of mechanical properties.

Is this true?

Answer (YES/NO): YES